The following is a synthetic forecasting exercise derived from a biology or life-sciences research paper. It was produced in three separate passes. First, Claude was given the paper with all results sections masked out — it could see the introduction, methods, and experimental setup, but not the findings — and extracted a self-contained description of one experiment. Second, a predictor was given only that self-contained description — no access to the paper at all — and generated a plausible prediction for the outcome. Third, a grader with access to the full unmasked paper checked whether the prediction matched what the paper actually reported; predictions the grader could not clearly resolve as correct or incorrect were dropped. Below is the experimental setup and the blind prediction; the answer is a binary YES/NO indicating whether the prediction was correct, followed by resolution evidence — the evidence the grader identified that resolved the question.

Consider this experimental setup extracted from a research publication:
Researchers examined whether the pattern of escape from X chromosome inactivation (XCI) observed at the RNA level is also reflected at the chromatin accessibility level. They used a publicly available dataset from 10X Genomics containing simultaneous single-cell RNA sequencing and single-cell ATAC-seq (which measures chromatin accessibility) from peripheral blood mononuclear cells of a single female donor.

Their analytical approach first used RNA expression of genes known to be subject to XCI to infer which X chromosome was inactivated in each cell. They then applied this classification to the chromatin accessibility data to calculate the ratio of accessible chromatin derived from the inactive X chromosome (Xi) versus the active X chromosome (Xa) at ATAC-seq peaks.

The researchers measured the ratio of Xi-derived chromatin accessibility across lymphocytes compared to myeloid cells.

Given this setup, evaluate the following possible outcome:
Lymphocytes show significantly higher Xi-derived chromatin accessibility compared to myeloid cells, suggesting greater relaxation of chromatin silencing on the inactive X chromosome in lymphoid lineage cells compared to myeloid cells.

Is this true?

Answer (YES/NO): YES